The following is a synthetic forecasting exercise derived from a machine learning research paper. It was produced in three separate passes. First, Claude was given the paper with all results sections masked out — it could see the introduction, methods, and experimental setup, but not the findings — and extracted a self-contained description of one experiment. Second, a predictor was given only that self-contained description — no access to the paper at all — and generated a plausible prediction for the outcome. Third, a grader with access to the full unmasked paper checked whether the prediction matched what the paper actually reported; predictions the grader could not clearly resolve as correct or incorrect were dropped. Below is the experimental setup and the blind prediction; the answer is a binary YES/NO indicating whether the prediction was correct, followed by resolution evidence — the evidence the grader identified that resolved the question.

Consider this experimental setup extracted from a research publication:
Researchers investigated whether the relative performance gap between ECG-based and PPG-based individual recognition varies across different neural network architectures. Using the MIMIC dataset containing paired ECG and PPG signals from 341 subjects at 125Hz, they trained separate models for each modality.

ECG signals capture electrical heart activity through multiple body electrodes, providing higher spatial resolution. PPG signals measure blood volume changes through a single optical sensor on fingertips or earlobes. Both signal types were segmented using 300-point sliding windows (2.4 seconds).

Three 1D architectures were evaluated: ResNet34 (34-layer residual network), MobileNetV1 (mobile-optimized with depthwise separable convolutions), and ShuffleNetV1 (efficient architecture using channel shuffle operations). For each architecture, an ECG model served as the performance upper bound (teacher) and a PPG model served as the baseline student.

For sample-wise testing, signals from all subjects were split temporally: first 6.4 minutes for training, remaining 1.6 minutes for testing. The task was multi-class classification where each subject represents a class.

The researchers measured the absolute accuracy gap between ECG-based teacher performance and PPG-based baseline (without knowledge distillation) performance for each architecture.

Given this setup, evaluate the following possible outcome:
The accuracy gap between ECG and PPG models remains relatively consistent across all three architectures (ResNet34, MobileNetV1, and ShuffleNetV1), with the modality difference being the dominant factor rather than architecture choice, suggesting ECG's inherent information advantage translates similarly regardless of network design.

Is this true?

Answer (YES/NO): NO